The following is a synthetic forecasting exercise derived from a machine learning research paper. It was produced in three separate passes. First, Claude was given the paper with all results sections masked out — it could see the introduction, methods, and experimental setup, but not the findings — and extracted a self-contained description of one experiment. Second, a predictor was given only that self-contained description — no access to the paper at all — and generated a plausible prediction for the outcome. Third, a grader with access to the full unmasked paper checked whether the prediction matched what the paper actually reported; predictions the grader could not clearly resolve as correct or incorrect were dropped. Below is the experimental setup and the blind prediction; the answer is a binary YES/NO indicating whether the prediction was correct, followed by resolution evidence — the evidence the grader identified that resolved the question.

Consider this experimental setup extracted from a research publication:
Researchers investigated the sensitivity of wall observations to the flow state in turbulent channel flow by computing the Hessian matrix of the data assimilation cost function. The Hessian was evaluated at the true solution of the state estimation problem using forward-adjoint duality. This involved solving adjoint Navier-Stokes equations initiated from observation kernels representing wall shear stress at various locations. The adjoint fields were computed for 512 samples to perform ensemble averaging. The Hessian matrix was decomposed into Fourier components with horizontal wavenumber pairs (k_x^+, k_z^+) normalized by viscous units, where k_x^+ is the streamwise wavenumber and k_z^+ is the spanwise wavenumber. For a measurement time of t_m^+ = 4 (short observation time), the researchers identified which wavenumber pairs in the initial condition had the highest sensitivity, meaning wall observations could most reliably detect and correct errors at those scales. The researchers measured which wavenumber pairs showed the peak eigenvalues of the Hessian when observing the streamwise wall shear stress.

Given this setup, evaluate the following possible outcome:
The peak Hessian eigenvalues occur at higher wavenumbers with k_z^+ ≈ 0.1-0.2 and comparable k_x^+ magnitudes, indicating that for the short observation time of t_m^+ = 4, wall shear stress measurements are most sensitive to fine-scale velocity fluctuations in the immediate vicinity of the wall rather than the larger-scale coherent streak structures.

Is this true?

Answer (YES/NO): NO